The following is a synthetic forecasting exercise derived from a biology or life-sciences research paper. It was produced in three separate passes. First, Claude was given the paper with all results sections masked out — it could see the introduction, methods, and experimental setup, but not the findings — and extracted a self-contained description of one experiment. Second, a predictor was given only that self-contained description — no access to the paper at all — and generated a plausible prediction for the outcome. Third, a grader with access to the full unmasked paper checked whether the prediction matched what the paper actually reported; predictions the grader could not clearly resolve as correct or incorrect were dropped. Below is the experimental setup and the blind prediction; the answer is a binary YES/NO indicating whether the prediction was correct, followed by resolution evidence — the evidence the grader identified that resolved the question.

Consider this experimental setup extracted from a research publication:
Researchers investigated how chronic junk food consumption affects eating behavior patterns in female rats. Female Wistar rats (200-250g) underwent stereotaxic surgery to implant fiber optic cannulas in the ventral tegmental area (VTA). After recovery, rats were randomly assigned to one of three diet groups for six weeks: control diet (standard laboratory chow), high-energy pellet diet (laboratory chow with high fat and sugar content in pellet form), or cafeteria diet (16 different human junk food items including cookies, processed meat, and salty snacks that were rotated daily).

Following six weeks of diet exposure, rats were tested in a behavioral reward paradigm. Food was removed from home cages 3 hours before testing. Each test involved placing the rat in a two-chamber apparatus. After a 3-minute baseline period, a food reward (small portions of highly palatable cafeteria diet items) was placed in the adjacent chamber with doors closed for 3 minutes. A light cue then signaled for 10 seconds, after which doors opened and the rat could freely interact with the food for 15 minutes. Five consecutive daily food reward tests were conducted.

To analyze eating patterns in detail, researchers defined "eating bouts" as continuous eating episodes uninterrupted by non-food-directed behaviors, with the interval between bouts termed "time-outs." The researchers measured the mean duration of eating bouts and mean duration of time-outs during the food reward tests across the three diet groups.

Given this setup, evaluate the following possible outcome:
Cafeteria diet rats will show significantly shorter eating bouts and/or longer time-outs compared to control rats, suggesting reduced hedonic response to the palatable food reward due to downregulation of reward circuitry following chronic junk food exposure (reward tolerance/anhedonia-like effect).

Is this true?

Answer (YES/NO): YES